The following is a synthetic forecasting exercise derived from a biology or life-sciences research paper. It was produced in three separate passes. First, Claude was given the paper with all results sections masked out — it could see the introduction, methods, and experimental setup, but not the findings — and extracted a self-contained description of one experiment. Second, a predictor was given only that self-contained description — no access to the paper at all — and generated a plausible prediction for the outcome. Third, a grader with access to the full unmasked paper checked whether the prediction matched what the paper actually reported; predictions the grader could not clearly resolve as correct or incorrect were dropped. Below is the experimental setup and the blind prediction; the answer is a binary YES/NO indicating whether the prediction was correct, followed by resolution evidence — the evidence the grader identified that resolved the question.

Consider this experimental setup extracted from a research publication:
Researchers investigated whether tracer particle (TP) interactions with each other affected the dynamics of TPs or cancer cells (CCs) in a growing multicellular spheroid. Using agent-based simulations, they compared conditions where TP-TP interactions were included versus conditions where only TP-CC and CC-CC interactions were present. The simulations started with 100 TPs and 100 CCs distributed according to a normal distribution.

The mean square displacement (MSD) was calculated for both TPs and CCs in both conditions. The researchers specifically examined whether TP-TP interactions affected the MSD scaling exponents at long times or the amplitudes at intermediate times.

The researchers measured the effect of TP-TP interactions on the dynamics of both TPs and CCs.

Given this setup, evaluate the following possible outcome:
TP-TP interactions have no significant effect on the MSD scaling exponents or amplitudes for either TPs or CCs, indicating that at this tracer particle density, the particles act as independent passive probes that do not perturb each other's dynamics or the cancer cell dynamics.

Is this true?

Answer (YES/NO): NO